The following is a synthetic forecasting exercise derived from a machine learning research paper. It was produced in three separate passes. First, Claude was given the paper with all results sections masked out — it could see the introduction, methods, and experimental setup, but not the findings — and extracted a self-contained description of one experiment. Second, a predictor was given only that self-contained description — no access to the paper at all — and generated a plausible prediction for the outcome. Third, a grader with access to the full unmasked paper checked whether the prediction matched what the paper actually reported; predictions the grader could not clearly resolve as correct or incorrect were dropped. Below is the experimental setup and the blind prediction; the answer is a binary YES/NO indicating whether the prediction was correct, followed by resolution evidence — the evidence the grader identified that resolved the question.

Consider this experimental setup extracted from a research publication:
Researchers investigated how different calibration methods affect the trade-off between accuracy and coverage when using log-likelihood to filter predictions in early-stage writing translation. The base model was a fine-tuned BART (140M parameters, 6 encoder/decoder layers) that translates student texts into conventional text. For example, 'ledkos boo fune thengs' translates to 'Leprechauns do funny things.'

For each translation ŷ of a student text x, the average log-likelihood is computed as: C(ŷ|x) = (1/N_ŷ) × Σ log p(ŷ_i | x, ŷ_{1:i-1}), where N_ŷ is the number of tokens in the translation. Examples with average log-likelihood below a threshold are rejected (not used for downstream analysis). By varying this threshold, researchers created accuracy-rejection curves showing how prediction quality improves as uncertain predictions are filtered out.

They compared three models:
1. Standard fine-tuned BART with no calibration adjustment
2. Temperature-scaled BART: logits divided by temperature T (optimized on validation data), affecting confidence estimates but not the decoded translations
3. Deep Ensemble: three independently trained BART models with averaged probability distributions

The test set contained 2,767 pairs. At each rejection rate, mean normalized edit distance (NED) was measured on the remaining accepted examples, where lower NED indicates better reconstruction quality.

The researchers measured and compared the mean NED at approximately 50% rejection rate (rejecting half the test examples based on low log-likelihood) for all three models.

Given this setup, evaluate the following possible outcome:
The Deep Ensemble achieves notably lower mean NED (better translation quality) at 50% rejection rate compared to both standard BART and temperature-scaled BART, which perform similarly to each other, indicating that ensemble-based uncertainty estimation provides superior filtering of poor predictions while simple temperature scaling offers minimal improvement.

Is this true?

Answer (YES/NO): NO